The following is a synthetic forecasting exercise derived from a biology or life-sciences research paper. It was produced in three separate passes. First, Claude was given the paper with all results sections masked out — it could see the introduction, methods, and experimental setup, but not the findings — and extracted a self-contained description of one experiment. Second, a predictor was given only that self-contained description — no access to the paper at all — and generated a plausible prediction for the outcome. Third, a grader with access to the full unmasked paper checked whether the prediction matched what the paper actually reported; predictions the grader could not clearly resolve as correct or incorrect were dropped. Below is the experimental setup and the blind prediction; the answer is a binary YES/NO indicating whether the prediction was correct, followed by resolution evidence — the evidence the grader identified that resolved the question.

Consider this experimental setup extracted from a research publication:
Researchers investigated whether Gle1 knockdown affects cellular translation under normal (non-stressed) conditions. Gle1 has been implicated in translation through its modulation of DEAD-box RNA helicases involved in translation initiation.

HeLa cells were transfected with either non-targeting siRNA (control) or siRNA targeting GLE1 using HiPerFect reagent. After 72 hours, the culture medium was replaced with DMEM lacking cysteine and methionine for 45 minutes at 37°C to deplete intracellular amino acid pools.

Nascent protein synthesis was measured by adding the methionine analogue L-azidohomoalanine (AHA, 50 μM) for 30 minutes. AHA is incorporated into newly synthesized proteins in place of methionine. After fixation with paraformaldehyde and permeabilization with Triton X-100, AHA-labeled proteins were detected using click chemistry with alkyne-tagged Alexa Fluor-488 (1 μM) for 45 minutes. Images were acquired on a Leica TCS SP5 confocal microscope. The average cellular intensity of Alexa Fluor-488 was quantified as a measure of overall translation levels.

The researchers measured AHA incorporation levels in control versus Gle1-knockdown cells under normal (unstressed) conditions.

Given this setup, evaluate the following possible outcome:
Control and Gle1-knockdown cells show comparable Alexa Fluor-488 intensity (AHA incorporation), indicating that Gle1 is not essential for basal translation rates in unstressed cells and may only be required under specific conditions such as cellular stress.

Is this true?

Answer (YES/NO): NO